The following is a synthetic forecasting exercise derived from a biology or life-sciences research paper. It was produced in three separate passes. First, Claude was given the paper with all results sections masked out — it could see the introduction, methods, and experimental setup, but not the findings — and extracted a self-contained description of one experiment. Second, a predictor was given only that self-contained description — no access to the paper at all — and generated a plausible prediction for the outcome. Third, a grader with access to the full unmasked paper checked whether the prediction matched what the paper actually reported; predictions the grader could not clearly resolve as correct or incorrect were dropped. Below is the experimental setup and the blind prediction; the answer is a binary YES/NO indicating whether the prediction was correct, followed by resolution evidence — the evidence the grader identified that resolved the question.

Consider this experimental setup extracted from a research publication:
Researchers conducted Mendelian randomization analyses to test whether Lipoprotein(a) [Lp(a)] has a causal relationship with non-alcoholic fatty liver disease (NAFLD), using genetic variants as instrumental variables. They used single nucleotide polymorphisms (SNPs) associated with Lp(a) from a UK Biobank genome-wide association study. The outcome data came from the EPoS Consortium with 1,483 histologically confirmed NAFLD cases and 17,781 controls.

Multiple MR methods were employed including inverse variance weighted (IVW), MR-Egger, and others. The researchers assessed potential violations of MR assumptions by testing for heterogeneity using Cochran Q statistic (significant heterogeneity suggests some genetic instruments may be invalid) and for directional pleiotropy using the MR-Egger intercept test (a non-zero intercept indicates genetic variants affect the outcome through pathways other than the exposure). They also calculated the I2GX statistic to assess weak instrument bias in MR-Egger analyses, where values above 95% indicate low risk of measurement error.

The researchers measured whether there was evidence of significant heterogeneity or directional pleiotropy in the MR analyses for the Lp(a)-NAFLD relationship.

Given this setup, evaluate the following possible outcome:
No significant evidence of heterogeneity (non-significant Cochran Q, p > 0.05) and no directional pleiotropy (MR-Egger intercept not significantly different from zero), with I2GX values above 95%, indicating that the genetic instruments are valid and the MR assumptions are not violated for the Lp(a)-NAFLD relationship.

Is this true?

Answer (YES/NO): NO